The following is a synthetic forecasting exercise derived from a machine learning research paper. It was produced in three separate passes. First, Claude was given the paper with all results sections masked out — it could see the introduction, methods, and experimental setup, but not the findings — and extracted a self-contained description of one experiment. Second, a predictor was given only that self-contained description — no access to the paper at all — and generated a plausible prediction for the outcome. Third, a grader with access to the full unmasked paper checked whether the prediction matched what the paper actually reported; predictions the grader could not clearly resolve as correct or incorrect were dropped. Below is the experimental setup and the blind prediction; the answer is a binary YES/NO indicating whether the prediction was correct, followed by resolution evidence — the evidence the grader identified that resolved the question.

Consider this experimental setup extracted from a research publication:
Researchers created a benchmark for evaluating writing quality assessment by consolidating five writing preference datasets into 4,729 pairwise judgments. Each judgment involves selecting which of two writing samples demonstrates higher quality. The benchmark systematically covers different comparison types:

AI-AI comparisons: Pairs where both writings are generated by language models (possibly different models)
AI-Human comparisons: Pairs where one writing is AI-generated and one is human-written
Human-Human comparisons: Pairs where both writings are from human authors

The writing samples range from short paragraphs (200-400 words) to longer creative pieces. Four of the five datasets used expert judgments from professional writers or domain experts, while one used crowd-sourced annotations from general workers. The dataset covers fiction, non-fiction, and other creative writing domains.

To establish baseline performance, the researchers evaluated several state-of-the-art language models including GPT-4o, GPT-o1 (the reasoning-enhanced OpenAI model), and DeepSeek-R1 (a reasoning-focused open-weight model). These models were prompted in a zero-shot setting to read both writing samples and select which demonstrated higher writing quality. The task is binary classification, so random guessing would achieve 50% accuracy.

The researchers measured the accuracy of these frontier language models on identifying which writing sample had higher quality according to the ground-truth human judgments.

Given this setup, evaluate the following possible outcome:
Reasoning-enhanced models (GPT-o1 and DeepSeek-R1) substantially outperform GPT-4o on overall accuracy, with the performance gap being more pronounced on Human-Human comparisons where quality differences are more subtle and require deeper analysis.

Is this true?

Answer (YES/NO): NO